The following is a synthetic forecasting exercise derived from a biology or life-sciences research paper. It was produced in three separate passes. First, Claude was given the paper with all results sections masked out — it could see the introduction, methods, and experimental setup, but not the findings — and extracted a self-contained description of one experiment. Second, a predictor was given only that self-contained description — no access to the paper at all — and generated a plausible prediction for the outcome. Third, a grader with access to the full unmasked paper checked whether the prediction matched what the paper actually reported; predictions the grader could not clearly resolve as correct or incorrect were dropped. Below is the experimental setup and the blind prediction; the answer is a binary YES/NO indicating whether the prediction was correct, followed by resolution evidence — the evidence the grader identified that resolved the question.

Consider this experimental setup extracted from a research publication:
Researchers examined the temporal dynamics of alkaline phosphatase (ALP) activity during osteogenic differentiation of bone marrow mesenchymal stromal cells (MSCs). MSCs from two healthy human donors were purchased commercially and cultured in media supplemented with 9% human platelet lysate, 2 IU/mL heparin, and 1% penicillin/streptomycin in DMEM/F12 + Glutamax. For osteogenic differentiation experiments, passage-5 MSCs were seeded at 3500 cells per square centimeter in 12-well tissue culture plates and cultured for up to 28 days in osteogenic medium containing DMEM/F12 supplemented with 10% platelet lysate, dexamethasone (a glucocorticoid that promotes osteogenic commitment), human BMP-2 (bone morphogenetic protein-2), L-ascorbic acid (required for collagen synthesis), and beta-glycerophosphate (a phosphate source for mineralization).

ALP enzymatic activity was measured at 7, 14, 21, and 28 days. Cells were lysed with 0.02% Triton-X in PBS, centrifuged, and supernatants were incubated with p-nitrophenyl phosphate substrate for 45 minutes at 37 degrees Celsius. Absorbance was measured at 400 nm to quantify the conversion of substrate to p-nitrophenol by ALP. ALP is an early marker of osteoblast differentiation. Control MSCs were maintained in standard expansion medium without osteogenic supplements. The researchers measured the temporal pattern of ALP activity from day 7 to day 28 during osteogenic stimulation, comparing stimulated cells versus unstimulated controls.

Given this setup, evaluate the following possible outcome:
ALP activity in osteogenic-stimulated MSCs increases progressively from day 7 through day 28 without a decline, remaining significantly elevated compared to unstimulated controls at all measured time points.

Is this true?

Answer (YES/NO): NO